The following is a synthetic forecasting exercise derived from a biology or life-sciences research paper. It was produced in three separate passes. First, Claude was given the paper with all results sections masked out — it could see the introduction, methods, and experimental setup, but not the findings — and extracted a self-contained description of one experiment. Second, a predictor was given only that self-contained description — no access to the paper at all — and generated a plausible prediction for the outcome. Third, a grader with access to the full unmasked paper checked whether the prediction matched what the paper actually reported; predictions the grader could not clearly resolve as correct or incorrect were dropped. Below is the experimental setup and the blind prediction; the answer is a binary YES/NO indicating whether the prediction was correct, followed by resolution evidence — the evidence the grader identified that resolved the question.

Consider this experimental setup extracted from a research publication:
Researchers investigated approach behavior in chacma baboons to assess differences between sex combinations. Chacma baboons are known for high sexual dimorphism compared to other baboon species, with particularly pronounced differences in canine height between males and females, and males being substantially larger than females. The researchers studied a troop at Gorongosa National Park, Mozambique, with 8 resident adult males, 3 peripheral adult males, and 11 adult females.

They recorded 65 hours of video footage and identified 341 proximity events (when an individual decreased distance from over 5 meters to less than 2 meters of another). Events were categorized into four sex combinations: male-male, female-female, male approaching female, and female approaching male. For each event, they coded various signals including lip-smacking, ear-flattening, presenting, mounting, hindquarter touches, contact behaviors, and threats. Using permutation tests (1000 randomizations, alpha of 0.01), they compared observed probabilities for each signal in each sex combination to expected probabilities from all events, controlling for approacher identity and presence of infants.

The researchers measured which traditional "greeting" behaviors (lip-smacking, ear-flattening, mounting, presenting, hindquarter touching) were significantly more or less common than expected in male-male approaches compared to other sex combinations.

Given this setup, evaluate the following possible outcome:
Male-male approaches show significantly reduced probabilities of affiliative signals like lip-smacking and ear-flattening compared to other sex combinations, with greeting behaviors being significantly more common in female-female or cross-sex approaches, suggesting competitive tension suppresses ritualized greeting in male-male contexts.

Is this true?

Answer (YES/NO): NO